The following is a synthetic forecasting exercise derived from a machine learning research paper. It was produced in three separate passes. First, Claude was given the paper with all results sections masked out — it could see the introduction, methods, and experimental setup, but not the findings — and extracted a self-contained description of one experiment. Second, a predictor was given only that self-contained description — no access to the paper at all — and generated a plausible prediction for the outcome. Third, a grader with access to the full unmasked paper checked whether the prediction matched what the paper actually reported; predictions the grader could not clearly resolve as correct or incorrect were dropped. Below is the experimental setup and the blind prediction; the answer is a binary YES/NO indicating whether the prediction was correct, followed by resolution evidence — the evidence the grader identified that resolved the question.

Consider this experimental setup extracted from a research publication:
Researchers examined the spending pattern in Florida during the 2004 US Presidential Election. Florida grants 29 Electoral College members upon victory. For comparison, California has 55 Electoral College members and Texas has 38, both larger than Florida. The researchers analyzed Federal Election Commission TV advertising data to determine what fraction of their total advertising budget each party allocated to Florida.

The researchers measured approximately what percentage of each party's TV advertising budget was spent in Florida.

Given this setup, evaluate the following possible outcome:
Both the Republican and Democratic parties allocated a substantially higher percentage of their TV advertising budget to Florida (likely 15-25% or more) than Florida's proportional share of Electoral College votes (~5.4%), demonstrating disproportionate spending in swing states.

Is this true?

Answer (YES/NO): YES